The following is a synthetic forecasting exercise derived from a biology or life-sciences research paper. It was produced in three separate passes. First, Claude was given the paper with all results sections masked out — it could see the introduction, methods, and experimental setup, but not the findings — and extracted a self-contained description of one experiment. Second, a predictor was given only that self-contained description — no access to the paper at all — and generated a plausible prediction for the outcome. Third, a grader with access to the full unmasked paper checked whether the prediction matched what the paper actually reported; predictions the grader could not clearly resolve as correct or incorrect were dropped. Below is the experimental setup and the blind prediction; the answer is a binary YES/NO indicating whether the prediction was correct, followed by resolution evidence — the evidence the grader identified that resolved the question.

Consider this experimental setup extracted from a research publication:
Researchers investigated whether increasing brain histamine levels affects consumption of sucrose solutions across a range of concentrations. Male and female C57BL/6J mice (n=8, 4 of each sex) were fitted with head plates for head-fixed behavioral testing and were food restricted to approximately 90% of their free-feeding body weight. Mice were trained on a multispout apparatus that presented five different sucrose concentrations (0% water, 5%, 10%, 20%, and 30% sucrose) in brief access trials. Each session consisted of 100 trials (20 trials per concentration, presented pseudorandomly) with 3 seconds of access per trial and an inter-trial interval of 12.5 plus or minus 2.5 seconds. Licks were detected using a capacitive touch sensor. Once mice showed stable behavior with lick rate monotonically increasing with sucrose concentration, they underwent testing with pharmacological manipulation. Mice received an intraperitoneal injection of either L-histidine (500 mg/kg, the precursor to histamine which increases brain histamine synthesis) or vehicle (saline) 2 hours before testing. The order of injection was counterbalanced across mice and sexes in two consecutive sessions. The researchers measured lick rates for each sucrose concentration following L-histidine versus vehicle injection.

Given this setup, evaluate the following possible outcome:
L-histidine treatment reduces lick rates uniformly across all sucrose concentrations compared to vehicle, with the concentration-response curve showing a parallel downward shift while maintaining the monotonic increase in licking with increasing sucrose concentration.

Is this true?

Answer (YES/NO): NO